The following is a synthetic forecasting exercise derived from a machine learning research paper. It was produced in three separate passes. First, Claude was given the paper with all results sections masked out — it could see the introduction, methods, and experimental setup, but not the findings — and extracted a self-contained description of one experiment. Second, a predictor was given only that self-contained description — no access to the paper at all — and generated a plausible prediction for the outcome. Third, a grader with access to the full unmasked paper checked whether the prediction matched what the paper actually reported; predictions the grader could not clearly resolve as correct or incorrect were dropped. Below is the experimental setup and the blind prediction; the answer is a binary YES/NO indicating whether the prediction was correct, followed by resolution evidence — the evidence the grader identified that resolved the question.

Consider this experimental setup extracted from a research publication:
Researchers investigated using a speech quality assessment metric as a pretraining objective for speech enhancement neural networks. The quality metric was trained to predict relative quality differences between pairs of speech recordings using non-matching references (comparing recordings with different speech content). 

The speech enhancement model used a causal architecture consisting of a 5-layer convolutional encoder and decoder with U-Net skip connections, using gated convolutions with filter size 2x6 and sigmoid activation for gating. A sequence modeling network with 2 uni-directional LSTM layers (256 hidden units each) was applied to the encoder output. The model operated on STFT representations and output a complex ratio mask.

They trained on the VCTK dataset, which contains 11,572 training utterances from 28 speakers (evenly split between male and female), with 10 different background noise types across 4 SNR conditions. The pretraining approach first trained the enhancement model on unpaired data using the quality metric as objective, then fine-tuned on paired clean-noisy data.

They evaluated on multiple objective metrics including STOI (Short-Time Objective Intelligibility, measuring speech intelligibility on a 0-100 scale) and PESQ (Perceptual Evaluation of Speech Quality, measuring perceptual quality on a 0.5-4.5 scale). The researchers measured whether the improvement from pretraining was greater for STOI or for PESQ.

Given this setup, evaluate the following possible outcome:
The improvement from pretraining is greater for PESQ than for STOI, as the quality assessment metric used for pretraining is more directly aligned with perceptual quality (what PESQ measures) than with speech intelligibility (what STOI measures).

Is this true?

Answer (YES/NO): NO